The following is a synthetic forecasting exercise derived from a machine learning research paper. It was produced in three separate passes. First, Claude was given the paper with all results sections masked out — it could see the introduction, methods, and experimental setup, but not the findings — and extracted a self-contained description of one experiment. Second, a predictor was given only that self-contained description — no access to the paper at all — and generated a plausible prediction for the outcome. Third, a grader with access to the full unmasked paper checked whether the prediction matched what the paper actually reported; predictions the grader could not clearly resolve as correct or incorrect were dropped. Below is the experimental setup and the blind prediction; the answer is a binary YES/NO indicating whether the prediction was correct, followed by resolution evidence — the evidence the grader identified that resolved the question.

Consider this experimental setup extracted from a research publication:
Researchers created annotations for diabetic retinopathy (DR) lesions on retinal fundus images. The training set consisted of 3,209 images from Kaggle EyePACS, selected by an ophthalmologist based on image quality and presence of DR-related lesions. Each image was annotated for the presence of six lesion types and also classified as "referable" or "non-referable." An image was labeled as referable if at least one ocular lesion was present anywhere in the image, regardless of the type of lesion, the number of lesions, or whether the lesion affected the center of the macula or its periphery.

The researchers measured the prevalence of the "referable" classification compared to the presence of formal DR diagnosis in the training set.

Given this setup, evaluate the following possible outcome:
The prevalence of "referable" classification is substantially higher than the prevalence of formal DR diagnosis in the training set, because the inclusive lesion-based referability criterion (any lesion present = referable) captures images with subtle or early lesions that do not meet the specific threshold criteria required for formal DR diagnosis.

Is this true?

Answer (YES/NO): YES